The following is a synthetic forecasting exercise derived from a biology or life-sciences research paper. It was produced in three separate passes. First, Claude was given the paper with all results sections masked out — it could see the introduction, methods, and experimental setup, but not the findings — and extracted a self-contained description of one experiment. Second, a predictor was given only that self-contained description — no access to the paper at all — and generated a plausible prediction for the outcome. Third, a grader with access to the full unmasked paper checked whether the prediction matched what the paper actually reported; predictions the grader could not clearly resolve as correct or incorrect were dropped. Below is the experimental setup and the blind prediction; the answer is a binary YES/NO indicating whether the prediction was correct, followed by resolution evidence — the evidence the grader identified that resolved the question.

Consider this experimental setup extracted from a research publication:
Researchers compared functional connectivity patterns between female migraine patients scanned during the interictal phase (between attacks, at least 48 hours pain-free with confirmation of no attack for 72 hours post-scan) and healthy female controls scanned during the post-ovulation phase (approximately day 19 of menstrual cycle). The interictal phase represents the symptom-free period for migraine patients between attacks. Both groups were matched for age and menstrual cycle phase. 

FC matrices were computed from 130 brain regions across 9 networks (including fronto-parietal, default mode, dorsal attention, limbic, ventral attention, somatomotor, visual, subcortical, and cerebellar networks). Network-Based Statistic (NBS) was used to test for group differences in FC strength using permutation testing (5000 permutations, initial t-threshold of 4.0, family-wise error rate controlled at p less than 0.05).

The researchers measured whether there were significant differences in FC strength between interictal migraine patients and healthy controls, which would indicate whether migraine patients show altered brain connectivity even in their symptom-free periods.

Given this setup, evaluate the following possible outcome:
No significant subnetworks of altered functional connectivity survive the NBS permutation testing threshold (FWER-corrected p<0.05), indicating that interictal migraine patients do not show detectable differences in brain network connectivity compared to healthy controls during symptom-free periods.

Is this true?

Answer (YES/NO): YES